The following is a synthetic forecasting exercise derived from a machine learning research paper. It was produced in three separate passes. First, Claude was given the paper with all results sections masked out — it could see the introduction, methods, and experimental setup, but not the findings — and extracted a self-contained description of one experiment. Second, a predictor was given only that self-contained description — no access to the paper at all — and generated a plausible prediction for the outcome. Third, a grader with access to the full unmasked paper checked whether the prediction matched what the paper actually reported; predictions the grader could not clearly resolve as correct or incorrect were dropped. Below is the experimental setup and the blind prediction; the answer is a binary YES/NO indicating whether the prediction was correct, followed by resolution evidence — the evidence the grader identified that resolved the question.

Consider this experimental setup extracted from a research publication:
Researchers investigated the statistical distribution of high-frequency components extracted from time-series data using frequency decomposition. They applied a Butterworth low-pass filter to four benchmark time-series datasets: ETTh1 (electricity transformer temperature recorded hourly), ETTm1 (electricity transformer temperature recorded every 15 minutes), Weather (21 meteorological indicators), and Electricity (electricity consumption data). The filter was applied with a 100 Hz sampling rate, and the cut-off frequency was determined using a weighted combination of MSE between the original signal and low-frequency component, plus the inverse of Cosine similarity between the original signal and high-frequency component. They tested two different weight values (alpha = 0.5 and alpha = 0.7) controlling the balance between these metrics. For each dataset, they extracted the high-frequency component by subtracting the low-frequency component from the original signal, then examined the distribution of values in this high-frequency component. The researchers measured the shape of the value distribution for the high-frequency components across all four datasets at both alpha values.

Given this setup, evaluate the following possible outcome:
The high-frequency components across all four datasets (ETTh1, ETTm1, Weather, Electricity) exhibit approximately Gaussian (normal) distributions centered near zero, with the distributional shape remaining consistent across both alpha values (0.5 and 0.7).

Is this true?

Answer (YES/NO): YES